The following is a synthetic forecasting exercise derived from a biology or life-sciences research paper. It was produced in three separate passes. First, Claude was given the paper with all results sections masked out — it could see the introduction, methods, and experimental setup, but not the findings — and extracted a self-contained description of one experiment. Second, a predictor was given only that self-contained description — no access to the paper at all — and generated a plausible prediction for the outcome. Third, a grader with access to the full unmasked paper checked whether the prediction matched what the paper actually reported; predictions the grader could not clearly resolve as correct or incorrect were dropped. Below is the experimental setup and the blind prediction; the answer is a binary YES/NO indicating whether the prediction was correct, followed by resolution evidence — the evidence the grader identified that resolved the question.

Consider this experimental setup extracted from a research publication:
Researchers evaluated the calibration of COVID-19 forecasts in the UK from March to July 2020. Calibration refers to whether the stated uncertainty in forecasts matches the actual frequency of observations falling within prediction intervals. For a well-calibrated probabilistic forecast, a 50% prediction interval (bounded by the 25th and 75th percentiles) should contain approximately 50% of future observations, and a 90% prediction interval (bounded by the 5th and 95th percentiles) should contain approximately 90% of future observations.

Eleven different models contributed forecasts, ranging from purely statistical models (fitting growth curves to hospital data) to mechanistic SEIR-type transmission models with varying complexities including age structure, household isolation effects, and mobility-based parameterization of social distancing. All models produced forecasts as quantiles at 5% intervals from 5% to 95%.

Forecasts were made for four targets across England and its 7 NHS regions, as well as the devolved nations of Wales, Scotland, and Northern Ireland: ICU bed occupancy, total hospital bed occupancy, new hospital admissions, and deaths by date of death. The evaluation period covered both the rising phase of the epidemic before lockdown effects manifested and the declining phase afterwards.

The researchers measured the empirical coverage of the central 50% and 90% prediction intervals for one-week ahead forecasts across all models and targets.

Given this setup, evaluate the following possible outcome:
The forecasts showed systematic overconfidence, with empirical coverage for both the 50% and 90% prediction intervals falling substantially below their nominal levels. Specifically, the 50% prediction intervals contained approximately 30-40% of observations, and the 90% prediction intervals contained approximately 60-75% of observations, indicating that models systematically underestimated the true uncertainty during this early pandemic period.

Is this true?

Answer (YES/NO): NO